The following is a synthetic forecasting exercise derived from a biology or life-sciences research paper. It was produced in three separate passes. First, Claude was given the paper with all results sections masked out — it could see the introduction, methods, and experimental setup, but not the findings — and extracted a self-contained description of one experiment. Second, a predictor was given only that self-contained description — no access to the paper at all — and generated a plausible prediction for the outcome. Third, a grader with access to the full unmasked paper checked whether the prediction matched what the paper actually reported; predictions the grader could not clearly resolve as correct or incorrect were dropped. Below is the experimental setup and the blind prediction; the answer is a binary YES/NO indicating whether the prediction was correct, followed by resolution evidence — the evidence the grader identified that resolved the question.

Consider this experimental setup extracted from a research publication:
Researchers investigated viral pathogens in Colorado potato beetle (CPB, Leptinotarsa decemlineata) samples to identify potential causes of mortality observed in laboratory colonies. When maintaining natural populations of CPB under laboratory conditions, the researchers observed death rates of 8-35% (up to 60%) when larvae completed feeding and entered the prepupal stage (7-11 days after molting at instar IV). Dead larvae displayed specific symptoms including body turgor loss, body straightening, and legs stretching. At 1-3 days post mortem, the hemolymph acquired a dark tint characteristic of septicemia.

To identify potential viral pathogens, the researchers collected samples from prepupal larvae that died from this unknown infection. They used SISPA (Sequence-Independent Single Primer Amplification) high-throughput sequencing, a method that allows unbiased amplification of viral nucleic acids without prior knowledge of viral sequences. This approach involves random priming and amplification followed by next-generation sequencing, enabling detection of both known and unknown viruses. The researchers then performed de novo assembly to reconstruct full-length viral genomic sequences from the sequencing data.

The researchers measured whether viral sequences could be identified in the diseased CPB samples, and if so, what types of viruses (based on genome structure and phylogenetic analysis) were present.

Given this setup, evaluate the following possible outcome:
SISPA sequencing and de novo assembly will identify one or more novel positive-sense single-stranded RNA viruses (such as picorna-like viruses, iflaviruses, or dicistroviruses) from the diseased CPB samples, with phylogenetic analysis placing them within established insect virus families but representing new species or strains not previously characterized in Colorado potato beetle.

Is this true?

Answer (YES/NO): YES